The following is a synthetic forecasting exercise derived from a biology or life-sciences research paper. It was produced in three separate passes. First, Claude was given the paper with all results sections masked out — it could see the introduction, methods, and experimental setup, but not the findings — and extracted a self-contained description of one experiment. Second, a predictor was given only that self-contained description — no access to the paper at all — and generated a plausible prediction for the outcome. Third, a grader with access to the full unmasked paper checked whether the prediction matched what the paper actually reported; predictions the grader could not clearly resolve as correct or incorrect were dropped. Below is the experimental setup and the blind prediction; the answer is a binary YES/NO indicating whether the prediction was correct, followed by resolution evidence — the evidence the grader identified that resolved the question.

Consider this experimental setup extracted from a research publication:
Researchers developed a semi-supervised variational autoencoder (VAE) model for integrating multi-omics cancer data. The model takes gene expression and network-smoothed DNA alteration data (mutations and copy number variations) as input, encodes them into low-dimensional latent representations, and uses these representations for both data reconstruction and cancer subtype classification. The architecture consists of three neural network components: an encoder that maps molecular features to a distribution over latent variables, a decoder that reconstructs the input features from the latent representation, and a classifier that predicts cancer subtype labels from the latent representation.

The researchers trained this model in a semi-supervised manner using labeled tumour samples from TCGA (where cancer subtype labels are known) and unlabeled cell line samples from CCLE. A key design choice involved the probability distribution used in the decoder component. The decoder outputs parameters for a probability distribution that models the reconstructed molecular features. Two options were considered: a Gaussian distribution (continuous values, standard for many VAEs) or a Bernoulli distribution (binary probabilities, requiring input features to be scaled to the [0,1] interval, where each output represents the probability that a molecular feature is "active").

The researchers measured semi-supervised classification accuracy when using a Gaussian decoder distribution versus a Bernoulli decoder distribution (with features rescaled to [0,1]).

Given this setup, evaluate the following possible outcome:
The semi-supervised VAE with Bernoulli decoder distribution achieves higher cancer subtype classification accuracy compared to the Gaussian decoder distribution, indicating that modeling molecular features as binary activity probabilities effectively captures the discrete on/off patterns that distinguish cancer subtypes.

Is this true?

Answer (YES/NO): YES